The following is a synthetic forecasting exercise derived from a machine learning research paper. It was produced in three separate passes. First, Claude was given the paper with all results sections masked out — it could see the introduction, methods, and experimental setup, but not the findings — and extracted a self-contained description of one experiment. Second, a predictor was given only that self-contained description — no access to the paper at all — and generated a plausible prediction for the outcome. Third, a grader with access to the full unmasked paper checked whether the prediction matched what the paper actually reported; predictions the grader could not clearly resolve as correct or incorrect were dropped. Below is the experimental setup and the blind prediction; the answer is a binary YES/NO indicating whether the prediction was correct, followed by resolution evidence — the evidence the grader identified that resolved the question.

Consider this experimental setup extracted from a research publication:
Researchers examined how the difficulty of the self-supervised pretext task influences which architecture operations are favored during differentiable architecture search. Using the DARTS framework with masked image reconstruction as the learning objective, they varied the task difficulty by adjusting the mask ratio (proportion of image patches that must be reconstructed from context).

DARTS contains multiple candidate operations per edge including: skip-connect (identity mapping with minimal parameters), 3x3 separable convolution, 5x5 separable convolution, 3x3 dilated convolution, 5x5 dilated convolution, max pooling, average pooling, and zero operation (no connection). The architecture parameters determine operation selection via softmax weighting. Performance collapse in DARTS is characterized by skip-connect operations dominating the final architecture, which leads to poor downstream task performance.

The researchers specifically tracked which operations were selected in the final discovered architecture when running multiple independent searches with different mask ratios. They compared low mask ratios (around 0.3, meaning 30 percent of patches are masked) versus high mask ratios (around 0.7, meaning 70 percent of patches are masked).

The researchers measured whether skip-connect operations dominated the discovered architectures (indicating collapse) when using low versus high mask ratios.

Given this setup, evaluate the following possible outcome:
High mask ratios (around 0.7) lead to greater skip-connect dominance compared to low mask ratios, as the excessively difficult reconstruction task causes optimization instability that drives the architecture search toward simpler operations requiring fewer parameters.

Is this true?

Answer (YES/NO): NO